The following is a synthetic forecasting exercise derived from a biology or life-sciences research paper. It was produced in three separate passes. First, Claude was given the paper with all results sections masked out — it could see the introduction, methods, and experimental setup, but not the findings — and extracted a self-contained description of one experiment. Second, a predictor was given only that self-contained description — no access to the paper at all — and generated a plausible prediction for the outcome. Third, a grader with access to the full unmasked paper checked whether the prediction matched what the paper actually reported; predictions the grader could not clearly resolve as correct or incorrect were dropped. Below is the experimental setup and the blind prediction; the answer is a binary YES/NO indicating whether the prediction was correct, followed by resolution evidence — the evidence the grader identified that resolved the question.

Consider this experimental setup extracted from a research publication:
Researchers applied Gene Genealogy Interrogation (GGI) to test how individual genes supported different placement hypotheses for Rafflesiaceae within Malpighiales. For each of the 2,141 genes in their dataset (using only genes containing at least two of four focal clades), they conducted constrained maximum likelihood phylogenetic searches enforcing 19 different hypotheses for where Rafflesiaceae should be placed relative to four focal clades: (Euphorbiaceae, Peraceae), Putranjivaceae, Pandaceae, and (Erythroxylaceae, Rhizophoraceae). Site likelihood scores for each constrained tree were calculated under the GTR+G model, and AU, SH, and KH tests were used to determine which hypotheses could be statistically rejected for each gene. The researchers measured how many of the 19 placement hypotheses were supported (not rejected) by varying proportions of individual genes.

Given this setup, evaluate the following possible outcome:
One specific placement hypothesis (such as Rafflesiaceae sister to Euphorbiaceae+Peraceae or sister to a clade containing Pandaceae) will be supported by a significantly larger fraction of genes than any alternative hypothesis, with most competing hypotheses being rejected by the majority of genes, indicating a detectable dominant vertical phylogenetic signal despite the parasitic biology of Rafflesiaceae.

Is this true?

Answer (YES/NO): NO